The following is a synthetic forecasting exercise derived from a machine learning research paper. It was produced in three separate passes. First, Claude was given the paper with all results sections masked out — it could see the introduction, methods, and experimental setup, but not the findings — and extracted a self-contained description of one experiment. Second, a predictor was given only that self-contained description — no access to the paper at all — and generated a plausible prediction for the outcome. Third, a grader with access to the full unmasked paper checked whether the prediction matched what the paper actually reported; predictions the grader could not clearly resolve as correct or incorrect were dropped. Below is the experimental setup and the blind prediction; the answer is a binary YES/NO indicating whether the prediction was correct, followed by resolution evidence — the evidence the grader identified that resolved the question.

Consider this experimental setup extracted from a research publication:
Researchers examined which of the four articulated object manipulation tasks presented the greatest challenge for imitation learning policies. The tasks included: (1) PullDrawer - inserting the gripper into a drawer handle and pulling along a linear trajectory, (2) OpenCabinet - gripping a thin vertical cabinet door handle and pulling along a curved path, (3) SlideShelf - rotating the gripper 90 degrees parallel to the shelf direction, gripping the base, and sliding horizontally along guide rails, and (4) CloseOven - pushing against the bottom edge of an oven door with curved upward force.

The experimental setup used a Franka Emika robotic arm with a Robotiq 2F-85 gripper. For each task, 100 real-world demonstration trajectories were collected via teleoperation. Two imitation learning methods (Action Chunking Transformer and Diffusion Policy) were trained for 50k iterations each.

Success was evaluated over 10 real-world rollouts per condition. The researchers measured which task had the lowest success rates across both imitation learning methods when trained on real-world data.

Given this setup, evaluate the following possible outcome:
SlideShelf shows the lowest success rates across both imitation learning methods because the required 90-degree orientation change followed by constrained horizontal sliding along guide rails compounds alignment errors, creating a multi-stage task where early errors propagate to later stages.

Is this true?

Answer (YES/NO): NO